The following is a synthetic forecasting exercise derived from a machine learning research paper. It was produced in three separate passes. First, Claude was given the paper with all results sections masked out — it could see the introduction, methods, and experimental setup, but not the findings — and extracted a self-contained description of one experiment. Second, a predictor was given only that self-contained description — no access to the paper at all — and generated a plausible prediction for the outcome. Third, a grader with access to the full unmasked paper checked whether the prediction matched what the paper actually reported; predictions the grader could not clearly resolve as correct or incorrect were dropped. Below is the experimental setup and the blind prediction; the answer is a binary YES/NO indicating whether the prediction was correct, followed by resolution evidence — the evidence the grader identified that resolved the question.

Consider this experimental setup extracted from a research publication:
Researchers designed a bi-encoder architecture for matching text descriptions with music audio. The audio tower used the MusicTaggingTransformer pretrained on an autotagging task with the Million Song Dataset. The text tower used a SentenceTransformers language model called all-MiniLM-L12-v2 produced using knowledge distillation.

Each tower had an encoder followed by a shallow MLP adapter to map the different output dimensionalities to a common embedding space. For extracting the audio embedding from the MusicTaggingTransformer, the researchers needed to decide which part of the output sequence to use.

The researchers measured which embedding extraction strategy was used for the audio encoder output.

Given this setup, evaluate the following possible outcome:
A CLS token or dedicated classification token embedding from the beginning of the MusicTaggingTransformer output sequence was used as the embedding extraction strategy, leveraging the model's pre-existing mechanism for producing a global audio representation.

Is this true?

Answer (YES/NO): YES